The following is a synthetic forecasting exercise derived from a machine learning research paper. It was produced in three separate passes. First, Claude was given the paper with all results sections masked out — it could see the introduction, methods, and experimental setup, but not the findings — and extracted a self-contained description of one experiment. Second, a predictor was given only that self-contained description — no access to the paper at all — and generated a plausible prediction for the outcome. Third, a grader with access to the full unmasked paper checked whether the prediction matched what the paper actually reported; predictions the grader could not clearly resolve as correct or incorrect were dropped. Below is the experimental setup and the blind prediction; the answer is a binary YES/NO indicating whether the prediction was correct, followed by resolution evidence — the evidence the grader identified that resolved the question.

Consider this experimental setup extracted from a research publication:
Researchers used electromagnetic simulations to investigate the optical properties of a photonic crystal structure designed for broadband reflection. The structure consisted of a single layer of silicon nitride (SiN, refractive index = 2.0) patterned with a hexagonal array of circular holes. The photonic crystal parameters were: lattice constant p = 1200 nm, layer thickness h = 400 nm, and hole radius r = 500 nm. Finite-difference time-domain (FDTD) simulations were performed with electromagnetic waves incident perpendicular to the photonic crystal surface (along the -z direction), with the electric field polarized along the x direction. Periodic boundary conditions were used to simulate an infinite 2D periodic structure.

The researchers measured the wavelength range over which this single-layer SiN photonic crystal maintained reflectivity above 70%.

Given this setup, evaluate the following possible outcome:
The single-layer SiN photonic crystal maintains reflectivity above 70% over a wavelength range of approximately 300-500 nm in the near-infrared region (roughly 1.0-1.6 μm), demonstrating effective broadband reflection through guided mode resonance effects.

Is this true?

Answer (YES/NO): NO